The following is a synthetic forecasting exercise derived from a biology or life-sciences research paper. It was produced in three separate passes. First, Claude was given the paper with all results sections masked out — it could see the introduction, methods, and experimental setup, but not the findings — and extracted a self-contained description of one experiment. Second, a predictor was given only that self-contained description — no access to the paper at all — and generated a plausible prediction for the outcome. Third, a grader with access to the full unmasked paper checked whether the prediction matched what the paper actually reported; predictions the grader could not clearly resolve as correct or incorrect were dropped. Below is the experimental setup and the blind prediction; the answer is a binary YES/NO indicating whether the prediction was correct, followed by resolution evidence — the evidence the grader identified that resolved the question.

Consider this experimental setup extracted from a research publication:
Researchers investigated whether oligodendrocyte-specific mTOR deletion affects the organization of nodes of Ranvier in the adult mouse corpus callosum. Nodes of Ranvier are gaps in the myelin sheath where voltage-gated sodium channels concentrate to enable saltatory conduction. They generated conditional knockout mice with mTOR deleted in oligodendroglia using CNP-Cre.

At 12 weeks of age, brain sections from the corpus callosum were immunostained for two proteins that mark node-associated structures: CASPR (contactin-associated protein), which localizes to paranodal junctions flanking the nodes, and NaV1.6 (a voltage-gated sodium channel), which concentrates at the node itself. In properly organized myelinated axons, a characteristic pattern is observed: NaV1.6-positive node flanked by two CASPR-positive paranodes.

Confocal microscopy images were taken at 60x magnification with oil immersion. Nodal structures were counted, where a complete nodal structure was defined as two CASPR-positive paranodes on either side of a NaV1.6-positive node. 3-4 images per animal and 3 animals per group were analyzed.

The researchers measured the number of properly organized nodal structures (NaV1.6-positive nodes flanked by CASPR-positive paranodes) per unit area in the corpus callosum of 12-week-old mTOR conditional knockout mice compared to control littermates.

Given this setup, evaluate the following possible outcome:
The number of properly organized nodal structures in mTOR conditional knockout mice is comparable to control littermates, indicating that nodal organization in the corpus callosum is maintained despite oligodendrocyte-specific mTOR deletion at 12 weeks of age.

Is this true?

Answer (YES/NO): NO